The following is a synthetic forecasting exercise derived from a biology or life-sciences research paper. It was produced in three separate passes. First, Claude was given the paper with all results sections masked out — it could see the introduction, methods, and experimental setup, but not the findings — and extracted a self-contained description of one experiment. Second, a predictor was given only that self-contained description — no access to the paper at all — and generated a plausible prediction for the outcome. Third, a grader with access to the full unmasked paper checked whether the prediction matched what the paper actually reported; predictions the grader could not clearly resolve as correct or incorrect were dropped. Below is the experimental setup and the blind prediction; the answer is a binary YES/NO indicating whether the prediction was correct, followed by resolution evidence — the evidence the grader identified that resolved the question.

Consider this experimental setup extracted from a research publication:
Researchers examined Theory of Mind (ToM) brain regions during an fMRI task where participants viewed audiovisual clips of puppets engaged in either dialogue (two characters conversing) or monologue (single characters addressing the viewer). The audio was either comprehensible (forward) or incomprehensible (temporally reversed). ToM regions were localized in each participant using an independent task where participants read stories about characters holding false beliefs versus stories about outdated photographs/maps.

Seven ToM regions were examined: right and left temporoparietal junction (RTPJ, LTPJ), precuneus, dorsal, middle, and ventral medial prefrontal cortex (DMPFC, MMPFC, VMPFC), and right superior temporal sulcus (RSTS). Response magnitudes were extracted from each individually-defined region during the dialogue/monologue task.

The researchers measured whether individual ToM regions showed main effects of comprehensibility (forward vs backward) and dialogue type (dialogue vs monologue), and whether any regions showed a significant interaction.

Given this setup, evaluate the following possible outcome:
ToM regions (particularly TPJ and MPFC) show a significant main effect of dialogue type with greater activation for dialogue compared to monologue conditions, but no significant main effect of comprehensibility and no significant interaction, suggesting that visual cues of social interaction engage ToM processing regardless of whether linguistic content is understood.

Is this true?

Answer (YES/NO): NO